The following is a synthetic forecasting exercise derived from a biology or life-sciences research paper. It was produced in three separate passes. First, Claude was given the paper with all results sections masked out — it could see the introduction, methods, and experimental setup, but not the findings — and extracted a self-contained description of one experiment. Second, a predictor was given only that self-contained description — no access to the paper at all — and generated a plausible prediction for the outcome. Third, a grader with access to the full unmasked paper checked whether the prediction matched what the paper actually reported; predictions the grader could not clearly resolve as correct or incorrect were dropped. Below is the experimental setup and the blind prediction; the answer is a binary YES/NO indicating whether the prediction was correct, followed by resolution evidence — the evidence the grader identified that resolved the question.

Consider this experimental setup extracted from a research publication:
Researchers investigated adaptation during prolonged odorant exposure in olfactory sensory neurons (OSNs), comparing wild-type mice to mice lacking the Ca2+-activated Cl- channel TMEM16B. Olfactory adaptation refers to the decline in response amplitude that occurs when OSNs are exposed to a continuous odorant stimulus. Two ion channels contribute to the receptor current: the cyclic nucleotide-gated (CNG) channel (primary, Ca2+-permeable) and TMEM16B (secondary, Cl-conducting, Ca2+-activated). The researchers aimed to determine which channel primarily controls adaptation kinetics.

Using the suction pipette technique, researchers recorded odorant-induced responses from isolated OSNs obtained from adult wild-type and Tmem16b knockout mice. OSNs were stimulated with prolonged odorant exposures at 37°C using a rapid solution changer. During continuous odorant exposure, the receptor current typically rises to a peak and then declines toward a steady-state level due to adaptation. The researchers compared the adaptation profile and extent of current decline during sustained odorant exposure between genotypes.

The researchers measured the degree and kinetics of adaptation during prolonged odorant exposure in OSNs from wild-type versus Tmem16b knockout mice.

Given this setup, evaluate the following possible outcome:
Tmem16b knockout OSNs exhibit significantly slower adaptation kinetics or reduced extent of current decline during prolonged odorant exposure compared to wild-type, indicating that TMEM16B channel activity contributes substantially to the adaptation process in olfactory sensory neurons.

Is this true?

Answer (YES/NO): NO